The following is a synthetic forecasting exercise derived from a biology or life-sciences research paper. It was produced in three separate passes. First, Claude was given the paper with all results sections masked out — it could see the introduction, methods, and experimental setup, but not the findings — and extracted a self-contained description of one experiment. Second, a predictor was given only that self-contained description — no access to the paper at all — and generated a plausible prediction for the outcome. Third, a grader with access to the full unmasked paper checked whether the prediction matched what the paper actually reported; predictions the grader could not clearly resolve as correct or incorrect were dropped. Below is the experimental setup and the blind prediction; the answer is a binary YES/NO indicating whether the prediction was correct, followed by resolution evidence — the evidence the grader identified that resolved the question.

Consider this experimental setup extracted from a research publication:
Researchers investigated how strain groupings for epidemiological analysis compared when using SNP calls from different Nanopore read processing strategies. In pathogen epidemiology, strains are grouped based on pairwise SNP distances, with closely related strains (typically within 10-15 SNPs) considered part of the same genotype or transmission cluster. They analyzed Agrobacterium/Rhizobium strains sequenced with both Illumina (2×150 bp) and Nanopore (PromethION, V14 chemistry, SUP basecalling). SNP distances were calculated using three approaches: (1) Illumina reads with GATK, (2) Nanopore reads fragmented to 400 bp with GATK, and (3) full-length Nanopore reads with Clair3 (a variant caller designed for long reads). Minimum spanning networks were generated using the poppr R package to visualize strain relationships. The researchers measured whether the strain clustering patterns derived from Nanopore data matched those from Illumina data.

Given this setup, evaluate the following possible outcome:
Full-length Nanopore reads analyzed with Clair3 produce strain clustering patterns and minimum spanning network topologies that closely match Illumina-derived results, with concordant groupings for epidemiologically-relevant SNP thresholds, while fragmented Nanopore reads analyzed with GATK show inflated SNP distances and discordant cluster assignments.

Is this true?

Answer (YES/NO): NO